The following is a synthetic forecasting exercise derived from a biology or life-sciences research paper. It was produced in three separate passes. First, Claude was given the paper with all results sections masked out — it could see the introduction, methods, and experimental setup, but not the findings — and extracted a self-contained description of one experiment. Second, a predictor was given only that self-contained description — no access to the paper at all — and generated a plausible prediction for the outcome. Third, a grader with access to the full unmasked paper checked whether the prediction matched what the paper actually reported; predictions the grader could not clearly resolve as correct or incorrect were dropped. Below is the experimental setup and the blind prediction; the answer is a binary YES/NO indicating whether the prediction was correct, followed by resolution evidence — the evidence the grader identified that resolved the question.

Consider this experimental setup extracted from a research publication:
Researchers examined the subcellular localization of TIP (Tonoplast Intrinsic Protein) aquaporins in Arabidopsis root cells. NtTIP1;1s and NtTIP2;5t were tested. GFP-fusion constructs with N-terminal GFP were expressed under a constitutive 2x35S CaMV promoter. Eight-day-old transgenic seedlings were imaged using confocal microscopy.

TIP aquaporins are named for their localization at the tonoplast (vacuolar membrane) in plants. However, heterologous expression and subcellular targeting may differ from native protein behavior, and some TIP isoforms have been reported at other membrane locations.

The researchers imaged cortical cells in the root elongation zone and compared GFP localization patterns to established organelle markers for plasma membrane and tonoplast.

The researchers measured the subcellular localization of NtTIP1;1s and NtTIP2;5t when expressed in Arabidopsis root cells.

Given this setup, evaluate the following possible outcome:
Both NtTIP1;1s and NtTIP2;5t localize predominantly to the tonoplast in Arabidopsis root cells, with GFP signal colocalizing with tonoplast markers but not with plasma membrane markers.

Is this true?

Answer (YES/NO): YES